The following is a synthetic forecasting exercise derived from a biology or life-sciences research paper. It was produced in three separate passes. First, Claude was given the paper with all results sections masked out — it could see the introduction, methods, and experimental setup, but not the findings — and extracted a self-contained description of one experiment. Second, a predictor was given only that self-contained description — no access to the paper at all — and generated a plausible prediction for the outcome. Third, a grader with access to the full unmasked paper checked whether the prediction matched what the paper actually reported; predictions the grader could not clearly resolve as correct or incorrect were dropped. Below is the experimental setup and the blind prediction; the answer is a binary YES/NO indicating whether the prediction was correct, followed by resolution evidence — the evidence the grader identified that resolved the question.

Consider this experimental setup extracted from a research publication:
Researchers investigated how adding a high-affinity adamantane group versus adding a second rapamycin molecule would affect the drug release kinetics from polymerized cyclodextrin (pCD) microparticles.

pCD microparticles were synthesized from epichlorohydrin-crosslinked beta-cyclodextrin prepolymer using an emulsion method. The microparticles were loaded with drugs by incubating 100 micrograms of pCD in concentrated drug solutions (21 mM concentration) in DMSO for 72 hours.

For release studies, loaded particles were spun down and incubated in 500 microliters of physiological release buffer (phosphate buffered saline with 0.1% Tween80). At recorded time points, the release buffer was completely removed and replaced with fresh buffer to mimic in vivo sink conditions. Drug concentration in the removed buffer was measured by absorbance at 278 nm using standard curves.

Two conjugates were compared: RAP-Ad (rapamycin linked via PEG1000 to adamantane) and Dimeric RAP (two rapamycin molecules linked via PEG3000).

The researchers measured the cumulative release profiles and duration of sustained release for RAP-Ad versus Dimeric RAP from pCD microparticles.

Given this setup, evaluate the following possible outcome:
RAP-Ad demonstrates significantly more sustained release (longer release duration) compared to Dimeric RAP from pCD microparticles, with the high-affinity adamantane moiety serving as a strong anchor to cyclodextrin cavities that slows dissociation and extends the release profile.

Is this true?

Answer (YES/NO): NO